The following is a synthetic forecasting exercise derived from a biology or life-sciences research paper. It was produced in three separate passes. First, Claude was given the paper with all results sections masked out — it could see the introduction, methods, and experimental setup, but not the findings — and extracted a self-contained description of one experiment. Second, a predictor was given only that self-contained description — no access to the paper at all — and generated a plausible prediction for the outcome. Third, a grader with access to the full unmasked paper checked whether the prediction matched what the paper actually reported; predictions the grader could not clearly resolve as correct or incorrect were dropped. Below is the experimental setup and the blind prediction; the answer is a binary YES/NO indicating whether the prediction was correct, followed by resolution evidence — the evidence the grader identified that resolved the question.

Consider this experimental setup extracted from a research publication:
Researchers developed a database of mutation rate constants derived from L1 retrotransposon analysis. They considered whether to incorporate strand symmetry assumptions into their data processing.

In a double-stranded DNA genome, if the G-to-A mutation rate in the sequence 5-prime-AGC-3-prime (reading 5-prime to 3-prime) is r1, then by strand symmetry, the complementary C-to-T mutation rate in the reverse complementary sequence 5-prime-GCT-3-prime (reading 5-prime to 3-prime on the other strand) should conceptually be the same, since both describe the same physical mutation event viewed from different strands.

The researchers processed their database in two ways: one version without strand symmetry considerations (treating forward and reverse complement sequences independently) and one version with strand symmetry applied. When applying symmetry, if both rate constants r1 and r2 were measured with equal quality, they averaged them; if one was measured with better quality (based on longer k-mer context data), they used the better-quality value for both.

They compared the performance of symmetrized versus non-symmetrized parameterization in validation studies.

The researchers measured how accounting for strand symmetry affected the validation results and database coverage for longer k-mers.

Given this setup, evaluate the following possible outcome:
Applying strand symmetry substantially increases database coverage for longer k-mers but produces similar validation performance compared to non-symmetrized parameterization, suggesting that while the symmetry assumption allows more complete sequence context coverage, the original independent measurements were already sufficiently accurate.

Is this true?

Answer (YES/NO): NO